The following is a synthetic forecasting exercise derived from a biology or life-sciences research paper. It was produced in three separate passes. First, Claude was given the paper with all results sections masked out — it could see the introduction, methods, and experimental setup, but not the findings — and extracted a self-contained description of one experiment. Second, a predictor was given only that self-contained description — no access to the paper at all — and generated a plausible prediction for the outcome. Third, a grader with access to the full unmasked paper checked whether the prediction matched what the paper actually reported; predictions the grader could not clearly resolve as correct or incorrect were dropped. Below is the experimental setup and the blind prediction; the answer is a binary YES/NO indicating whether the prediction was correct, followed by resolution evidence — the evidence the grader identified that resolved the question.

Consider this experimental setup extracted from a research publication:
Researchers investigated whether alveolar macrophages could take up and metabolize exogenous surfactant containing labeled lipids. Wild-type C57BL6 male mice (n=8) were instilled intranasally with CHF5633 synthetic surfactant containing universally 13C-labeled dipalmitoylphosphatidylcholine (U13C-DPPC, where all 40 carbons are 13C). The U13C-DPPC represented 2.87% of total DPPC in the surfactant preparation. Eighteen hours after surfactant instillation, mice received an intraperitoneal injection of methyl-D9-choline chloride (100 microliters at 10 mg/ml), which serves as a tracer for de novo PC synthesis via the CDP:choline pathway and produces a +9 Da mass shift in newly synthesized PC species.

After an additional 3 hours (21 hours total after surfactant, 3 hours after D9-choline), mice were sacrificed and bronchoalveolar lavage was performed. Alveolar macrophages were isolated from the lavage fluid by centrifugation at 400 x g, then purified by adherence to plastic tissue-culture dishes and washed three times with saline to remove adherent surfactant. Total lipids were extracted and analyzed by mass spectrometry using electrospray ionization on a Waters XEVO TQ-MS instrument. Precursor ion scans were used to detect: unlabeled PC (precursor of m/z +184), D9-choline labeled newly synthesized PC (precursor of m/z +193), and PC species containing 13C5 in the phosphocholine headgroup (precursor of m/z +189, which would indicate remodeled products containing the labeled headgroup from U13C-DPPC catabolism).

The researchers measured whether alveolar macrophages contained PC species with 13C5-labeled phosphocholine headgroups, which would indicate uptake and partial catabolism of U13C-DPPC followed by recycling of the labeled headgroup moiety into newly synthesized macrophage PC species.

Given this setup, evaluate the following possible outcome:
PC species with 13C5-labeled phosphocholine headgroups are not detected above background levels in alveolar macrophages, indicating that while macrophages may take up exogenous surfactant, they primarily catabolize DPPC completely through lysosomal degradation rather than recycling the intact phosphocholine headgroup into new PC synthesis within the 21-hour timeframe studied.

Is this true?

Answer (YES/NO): NO